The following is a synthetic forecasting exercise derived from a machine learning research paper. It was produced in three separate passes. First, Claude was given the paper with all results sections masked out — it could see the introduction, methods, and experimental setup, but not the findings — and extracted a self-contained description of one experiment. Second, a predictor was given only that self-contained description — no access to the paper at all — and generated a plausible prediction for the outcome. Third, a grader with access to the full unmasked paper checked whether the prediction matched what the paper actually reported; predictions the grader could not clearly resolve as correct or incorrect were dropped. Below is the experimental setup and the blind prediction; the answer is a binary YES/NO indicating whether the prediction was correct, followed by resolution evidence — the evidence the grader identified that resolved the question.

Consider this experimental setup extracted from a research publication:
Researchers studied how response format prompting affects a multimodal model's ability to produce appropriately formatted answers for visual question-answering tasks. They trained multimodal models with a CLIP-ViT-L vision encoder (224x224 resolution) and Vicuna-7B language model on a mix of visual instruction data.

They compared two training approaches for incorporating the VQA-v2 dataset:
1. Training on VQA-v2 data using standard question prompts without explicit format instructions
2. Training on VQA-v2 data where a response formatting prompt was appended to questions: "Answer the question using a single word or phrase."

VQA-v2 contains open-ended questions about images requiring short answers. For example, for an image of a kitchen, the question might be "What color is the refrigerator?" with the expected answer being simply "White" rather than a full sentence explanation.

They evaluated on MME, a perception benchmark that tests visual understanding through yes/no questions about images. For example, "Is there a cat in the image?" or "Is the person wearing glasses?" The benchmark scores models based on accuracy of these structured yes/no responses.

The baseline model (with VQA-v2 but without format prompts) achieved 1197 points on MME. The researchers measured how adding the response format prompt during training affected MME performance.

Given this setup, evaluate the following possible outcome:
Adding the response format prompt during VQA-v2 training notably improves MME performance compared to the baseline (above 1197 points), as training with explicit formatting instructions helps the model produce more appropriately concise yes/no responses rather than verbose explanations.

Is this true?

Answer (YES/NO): YES